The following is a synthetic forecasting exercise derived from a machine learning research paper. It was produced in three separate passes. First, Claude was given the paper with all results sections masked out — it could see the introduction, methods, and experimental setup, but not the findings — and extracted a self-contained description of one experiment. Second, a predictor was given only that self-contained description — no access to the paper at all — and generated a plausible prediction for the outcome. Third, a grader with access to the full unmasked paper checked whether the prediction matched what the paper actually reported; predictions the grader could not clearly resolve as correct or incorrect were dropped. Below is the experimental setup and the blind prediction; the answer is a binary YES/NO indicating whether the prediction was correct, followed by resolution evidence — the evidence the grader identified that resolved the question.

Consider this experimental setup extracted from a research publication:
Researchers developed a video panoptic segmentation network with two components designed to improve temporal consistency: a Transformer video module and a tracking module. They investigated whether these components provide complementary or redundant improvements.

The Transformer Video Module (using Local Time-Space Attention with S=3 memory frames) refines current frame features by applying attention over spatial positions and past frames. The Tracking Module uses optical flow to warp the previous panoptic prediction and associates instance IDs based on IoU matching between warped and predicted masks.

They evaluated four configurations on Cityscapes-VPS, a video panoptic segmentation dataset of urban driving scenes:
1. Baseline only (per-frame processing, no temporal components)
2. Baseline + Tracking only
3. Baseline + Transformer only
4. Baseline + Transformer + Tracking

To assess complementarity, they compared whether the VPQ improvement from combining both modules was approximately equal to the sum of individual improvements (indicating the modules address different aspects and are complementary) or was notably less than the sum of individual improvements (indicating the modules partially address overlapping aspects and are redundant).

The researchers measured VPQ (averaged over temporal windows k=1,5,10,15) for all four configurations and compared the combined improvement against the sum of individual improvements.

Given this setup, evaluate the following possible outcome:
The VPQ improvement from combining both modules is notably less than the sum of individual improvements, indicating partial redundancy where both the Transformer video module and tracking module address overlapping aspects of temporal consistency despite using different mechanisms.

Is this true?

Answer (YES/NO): NO